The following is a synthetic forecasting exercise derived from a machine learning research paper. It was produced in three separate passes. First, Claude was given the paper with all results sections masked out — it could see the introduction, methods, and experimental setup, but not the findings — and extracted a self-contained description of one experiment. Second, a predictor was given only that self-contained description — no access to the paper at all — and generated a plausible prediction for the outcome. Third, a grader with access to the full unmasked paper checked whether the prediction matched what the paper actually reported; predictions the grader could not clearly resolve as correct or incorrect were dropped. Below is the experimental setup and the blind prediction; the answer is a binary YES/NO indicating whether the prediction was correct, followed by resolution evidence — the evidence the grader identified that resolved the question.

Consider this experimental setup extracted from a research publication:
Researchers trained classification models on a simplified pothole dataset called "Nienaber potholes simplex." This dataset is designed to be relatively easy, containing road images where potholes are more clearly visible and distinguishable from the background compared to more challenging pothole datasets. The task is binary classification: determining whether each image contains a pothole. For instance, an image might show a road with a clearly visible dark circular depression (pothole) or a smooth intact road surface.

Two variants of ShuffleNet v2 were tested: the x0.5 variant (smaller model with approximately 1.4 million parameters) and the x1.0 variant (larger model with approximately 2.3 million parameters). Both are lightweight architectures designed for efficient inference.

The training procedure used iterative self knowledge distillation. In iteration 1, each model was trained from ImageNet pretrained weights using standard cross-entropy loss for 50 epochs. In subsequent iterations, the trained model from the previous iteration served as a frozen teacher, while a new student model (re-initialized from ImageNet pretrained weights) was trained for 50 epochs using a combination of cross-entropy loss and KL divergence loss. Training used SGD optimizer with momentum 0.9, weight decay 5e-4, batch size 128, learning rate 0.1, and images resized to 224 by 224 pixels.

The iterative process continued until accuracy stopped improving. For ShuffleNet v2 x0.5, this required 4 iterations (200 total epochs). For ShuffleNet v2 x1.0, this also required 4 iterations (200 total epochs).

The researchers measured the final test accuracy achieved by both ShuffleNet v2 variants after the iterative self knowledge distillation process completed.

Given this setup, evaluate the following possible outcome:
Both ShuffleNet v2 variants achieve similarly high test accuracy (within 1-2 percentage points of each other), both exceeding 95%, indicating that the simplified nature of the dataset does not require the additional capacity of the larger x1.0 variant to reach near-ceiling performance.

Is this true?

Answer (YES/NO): YES